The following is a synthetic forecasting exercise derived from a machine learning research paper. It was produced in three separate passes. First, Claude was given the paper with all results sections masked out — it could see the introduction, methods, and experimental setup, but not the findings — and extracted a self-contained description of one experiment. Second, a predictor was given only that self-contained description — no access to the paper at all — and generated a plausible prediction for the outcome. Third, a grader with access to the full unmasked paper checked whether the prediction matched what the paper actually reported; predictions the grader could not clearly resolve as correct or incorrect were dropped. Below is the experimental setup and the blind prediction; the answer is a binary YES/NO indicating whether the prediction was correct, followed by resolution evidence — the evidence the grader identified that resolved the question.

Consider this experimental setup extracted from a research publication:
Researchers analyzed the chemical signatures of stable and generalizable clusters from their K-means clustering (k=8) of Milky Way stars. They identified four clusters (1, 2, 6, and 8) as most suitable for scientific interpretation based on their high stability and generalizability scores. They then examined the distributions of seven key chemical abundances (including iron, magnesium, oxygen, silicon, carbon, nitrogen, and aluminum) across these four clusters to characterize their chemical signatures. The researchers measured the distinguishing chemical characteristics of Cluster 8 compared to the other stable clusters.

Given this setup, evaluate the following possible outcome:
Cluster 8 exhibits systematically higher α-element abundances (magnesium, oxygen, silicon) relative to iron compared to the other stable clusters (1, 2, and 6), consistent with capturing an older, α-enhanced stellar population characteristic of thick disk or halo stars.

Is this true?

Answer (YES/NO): NO